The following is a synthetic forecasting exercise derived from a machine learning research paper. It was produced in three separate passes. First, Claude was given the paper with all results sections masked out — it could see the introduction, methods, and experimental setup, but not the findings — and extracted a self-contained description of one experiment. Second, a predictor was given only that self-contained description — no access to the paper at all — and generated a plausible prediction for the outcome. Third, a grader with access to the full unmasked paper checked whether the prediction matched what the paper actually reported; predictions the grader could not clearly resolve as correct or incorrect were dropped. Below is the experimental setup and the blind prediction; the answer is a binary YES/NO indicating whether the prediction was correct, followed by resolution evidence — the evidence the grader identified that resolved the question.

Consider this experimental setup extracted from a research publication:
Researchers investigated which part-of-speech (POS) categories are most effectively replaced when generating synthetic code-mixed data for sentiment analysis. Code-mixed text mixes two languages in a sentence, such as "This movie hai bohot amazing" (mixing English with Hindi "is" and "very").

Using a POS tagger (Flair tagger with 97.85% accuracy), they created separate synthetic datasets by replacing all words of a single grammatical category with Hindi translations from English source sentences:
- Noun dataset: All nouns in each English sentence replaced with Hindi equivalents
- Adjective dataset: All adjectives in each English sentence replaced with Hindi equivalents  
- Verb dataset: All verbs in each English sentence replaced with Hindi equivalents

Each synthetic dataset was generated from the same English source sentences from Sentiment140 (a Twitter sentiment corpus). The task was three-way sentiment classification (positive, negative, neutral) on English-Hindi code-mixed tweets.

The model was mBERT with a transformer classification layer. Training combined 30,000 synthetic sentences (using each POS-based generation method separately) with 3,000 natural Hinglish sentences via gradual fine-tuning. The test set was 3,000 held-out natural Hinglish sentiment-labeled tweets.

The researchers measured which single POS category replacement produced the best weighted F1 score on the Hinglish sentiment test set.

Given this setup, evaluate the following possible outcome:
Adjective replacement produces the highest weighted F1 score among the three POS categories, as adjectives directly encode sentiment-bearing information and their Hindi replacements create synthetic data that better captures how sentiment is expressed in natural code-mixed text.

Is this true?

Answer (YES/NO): NO